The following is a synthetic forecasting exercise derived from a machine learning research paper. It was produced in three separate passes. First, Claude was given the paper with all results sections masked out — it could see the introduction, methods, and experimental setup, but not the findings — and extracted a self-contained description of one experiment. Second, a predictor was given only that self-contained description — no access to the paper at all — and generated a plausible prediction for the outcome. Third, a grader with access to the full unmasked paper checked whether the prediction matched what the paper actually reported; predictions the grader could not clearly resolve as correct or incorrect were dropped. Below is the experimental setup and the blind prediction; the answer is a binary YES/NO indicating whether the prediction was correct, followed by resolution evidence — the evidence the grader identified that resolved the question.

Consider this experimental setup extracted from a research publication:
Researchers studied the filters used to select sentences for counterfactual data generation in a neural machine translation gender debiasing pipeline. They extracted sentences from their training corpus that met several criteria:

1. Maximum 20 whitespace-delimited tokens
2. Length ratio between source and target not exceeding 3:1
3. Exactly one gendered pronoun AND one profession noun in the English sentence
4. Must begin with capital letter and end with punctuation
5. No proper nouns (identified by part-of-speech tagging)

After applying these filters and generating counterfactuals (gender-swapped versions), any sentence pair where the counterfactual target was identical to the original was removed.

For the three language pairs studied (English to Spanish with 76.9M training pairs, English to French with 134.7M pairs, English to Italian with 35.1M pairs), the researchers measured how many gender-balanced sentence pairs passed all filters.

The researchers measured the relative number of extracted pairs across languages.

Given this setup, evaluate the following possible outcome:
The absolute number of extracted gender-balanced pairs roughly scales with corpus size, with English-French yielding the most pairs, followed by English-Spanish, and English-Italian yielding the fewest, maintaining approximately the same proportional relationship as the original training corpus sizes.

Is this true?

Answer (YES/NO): NO